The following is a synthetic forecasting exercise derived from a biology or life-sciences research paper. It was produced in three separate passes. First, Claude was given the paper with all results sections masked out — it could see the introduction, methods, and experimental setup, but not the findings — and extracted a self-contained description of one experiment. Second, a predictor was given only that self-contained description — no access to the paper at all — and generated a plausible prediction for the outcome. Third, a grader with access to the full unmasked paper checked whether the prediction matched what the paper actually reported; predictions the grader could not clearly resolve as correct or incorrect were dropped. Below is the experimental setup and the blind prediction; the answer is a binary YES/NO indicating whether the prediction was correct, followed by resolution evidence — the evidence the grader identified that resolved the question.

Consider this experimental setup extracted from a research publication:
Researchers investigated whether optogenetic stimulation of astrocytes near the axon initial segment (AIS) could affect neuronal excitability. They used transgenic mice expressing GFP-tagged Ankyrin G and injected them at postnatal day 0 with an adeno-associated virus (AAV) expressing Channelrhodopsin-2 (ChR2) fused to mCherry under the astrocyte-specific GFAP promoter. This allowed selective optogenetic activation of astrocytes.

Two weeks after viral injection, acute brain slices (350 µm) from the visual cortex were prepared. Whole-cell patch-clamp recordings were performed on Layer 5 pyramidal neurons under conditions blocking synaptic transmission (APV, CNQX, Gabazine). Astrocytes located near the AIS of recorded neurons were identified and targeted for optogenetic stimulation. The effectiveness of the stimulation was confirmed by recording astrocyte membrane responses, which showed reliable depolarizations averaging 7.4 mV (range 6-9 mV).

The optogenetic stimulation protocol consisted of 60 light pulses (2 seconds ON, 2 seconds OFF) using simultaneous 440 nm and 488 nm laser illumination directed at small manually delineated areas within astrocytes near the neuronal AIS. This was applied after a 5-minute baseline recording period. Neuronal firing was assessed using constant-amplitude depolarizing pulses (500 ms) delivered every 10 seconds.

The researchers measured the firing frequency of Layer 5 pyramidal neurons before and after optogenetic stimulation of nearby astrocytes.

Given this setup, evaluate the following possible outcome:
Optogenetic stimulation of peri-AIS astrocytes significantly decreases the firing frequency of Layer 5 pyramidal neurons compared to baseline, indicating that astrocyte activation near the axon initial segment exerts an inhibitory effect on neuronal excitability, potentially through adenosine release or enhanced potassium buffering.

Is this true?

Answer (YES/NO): NO